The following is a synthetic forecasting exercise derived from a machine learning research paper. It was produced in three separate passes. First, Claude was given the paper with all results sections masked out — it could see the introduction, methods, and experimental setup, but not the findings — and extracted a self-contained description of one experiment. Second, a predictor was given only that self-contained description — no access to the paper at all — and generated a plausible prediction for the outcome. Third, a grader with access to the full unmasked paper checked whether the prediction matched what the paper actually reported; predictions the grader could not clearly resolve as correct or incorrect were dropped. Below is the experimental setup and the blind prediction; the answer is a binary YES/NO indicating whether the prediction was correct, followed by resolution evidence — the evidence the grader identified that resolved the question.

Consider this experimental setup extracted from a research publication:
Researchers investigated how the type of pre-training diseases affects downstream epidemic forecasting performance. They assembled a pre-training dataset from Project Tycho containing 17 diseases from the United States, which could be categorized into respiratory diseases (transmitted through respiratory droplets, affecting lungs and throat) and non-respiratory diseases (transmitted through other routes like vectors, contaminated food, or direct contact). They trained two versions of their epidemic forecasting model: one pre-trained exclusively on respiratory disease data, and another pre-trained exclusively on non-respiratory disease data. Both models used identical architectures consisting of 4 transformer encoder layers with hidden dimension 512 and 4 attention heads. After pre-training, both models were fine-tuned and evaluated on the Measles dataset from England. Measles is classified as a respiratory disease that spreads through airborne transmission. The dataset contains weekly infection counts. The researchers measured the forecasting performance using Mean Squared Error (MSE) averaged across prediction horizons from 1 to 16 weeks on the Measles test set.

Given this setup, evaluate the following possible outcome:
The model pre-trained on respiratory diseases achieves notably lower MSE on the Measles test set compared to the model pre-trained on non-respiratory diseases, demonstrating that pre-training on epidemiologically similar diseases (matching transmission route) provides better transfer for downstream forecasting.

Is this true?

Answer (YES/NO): YES